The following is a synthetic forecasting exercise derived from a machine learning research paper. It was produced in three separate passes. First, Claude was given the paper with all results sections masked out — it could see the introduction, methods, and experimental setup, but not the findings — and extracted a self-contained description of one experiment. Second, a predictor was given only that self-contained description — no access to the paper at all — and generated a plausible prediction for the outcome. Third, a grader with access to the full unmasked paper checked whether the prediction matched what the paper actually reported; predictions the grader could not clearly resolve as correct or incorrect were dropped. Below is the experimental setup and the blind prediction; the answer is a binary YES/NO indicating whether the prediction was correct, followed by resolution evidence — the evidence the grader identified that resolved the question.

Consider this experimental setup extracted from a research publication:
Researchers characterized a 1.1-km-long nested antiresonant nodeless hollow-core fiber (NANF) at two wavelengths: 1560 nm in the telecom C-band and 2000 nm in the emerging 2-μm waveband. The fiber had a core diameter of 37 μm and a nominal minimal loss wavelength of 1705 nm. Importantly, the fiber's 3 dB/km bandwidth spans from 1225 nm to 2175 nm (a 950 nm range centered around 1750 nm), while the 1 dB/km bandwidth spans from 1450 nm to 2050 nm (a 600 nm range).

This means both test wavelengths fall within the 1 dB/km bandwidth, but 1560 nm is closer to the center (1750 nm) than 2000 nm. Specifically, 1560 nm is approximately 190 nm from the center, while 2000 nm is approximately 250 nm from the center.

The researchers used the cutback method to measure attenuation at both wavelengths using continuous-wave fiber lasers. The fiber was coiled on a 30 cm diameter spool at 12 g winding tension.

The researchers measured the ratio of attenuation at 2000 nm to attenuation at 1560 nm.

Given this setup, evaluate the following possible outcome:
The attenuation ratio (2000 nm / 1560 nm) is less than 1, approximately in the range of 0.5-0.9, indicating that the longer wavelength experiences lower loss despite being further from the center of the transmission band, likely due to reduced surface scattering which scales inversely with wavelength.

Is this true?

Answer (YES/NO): NO